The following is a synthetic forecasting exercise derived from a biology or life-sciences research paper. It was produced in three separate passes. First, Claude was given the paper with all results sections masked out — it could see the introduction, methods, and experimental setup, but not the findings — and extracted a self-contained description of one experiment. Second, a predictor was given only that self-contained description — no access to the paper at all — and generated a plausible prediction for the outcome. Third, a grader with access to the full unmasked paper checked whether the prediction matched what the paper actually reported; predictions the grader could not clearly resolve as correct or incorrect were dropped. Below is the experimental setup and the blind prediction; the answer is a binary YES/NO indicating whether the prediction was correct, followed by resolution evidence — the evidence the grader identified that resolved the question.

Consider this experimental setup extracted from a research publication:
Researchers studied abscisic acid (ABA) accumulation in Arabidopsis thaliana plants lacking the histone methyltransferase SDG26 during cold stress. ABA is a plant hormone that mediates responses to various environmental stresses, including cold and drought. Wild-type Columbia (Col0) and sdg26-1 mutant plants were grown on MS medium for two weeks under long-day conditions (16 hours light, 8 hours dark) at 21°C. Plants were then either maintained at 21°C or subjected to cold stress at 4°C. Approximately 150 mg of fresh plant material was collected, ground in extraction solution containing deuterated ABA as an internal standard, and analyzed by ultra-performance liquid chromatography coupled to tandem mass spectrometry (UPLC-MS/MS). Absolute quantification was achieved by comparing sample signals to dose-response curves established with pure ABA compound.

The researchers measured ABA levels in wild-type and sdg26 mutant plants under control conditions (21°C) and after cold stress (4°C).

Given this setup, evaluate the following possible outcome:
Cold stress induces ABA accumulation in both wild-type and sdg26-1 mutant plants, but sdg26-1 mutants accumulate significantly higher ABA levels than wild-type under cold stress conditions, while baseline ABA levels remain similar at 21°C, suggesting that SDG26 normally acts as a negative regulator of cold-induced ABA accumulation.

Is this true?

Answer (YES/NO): NO